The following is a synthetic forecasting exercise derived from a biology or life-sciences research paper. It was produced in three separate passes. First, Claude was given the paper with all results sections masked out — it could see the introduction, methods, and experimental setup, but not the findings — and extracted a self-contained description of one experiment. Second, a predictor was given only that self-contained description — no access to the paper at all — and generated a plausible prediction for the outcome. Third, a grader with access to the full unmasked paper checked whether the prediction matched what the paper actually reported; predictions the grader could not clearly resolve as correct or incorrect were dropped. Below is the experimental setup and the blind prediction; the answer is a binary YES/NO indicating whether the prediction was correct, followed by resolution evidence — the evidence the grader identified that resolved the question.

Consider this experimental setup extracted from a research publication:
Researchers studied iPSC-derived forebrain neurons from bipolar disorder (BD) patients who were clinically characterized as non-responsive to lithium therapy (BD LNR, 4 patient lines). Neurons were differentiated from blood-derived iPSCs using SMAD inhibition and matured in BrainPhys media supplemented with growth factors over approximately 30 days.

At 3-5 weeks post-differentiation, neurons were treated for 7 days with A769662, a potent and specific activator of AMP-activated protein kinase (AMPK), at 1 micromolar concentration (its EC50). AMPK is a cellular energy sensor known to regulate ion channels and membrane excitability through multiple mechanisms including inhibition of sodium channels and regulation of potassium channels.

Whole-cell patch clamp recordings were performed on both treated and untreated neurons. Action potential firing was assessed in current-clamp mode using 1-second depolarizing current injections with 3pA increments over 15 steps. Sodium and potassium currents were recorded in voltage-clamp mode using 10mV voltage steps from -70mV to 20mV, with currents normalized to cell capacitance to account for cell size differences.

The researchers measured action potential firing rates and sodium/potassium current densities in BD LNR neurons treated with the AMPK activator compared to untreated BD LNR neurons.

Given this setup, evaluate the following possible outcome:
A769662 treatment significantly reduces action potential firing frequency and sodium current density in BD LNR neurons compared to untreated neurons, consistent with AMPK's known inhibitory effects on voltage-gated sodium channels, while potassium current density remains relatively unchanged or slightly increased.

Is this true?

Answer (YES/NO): NO